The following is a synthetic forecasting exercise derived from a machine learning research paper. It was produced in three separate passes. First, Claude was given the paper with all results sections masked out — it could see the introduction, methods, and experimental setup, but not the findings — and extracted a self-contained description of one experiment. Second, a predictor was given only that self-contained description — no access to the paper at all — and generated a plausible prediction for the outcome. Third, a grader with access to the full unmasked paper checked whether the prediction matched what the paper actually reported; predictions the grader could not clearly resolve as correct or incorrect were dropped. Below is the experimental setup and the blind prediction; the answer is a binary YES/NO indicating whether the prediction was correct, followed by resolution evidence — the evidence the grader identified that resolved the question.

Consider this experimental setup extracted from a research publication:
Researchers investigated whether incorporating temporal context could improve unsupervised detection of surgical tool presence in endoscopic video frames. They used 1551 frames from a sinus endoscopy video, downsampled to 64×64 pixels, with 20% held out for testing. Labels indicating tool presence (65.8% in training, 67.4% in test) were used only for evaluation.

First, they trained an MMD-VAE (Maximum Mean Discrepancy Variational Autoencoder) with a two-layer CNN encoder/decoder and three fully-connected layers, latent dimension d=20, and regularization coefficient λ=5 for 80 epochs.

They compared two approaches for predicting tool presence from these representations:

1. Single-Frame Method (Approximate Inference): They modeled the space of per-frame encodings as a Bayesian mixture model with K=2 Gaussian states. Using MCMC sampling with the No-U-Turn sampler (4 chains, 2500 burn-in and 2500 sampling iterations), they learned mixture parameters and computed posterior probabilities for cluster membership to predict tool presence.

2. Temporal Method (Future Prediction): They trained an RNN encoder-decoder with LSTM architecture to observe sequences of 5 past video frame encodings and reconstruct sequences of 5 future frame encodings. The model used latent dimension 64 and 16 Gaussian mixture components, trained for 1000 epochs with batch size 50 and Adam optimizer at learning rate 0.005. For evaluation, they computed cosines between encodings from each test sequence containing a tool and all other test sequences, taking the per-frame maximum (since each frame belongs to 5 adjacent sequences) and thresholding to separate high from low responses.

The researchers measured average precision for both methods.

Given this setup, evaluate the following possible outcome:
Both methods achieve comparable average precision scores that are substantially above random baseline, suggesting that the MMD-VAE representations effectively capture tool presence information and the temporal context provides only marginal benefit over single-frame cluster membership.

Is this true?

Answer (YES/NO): YES